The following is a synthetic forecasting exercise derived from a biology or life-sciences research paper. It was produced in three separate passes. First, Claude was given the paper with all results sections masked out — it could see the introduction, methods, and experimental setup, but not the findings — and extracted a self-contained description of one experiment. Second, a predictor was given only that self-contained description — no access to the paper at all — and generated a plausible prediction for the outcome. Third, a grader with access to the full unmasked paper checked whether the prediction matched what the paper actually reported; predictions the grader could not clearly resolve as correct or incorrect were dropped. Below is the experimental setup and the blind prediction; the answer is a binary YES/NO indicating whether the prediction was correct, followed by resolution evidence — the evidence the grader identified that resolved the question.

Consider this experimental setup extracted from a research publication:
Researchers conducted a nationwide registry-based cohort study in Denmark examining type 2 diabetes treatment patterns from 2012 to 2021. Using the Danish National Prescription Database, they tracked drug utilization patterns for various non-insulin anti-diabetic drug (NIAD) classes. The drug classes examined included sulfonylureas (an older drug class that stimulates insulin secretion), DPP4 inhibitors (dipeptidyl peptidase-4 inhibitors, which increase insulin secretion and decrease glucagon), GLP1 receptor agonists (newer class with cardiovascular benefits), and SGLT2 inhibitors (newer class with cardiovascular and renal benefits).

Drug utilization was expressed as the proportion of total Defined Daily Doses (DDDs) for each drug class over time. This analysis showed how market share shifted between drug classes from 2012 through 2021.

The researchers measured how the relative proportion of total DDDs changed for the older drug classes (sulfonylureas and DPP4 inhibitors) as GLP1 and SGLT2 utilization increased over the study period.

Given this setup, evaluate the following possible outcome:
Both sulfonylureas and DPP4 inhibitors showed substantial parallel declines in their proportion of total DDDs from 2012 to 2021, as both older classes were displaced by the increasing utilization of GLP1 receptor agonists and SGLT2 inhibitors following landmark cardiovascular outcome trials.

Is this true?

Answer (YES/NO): NO